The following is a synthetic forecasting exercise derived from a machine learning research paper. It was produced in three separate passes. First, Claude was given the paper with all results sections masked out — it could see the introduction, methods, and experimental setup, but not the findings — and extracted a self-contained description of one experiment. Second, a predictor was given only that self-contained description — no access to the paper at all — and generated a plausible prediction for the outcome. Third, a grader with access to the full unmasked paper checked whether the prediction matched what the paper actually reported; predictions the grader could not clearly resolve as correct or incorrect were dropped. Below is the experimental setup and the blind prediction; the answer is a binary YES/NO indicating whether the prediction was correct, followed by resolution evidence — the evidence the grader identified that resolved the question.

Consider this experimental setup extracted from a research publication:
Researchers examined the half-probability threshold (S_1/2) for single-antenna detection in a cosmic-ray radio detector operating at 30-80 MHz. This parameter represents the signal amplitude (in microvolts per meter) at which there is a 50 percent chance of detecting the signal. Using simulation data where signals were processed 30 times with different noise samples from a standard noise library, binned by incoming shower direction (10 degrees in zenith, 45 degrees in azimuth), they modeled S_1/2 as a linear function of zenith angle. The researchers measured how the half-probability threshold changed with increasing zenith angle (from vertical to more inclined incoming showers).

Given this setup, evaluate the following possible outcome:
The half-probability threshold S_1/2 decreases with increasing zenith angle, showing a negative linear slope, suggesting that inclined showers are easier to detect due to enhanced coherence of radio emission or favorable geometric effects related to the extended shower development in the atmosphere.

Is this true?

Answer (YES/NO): NO